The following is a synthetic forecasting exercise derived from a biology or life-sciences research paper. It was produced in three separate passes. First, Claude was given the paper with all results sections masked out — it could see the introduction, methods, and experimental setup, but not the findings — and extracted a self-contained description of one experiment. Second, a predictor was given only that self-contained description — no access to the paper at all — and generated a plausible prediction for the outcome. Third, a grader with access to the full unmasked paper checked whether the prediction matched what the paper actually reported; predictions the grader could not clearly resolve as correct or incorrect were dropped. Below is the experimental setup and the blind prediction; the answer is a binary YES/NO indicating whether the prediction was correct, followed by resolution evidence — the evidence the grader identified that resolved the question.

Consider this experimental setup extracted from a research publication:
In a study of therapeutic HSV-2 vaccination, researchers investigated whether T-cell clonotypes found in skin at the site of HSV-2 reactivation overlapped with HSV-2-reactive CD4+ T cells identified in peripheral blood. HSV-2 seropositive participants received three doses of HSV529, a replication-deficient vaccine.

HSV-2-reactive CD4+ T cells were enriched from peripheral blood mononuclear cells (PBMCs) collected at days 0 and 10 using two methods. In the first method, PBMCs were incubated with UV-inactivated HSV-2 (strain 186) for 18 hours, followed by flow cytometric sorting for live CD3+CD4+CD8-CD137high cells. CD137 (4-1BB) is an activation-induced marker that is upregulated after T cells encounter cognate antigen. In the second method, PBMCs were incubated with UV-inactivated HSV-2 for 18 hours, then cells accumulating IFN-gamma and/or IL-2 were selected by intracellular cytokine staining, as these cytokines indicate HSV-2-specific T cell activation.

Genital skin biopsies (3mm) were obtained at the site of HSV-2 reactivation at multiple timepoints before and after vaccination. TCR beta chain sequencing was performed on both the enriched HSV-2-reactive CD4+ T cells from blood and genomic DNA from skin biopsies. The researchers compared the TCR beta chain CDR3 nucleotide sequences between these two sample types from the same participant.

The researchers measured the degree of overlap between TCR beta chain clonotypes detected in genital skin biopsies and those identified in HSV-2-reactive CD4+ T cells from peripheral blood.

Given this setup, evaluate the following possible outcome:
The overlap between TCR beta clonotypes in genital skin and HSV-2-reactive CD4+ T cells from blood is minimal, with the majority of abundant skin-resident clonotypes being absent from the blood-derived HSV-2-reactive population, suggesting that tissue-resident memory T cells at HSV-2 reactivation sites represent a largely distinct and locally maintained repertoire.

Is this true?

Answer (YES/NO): YES